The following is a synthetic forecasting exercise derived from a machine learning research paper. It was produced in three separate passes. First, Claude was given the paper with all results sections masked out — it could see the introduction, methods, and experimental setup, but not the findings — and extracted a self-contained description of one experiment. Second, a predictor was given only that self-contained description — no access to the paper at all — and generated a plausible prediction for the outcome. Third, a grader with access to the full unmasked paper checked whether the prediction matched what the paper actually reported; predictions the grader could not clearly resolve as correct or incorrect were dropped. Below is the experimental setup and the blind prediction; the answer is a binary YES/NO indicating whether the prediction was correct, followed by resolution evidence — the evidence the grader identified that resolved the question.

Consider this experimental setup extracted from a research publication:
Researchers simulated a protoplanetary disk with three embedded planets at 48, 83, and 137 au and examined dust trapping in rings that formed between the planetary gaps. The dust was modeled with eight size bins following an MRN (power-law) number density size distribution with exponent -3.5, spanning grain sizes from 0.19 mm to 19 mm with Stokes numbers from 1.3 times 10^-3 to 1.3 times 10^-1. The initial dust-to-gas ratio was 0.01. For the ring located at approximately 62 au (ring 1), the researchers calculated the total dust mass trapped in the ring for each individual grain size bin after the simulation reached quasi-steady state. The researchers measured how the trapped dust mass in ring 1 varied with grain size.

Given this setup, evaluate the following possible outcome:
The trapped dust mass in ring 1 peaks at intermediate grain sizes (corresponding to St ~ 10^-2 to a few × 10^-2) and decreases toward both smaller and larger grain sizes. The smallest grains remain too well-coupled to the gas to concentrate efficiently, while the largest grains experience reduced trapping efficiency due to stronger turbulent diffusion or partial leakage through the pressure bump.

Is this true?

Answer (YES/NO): NO